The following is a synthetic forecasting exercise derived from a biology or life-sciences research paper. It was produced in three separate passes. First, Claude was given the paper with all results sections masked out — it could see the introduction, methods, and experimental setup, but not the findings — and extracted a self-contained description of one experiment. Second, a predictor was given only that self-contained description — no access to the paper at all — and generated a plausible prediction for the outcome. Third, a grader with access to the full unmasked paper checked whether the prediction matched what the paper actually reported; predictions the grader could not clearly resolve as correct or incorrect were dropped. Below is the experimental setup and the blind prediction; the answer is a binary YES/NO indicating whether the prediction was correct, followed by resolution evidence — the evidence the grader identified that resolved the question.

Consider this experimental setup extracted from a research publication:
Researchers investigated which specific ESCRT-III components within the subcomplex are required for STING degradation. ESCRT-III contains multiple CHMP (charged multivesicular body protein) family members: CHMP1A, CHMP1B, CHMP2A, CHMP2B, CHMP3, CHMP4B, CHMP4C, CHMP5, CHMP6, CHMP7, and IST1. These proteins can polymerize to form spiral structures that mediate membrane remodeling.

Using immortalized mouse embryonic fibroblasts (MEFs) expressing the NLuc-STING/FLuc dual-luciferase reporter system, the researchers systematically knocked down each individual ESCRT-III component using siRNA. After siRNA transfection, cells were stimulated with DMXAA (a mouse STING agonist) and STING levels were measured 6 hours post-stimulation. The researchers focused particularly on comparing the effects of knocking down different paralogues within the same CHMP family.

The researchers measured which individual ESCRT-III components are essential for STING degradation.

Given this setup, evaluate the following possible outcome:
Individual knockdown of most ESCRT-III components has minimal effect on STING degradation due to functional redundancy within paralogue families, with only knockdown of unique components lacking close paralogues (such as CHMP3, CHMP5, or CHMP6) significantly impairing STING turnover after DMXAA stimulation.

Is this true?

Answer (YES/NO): NO